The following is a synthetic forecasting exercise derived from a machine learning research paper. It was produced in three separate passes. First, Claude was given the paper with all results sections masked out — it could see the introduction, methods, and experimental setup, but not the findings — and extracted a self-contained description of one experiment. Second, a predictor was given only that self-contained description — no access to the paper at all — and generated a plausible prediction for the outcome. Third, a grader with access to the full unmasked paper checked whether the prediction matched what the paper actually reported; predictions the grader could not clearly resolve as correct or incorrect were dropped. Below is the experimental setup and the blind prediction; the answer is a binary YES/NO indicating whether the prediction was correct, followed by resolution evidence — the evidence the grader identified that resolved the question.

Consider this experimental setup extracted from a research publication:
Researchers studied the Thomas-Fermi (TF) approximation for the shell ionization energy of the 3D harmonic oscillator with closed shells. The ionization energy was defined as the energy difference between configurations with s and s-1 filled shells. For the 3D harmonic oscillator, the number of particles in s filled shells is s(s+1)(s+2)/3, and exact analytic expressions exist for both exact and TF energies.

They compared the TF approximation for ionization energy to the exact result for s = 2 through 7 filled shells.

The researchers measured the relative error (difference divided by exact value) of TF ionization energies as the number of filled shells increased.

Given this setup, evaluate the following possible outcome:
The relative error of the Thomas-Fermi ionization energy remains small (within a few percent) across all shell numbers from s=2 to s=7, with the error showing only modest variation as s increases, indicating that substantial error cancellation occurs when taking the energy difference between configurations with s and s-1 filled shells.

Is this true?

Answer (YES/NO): NO